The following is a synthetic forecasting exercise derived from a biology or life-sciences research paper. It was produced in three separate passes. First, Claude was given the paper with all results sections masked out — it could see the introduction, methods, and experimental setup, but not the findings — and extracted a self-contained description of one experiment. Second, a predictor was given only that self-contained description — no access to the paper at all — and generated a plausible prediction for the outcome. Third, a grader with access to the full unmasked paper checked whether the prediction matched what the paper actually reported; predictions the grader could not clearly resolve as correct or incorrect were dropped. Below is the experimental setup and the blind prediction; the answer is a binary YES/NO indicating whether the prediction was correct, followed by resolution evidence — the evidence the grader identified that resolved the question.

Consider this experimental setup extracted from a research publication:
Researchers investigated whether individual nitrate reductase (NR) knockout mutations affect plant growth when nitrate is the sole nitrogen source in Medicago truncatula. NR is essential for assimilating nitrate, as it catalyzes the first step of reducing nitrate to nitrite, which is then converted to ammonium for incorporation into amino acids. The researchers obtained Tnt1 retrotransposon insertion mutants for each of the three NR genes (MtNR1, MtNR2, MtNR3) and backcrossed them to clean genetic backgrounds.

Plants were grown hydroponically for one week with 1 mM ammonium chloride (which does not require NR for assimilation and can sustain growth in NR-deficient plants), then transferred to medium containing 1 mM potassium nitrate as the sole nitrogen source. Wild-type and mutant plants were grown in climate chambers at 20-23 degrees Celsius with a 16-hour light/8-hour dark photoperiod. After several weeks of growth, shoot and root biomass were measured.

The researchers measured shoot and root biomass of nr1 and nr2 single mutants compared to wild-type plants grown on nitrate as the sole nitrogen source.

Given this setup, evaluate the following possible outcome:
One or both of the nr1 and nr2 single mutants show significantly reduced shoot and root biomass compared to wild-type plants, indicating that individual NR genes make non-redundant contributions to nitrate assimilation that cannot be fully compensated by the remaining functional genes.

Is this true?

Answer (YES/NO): YES